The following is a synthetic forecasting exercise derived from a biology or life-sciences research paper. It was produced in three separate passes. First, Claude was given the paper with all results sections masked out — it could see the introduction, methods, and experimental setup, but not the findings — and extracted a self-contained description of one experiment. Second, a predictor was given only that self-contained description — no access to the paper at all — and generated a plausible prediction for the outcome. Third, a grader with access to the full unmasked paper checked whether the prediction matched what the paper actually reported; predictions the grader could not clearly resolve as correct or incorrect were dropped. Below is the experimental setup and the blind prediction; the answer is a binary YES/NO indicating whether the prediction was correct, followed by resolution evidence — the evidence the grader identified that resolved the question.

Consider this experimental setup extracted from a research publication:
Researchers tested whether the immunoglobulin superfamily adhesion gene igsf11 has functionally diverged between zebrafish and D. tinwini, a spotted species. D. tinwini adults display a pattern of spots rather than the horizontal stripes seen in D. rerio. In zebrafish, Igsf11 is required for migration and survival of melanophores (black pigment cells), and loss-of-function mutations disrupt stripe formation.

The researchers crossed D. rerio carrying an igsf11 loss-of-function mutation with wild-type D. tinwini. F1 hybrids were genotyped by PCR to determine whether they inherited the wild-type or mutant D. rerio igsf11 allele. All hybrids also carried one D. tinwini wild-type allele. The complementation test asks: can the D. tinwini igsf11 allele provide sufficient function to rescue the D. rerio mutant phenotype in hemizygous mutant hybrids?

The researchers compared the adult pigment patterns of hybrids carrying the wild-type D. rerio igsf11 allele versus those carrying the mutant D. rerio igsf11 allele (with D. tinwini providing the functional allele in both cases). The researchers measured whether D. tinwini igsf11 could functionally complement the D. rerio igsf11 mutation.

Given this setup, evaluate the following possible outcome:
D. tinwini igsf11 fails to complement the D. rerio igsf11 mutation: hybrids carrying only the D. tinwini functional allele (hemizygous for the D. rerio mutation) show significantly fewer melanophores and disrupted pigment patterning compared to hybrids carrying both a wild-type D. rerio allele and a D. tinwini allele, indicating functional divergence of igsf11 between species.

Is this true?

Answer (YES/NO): NO